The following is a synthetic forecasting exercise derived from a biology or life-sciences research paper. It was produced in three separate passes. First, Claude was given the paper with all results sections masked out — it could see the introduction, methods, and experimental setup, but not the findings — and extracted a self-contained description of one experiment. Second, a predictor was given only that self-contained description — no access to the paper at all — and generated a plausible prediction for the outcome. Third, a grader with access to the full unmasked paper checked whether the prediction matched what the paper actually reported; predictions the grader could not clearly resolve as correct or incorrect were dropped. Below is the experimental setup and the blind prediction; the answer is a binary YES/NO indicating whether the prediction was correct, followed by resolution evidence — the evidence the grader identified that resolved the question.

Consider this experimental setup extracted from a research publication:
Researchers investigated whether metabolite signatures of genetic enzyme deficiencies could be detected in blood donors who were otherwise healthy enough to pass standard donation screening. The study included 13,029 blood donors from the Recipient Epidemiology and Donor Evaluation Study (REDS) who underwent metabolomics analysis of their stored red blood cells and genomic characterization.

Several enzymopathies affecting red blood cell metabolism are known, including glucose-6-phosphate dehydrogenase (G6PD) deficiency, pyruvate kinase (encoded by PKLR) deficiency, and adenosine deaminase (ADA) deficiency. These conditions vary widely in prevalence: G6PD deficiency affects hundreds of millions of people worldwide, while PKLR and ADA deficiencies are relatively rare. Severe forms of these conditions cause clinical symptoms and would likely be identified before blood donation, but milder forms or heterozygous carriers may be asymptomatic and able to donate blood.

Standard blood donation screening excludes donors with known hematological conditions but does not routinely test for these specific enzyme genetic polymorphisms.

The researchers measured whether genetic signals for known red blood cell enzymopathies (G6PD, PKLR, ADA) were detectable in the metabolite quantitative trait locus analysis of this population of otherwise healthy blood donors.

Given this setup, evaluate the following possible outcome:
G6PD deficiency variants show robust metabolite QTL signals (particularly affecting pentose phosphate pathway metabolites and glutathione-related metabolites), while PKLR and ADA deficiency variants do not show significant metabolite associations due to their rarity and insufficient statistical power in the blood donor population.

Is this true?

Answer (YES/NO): NO